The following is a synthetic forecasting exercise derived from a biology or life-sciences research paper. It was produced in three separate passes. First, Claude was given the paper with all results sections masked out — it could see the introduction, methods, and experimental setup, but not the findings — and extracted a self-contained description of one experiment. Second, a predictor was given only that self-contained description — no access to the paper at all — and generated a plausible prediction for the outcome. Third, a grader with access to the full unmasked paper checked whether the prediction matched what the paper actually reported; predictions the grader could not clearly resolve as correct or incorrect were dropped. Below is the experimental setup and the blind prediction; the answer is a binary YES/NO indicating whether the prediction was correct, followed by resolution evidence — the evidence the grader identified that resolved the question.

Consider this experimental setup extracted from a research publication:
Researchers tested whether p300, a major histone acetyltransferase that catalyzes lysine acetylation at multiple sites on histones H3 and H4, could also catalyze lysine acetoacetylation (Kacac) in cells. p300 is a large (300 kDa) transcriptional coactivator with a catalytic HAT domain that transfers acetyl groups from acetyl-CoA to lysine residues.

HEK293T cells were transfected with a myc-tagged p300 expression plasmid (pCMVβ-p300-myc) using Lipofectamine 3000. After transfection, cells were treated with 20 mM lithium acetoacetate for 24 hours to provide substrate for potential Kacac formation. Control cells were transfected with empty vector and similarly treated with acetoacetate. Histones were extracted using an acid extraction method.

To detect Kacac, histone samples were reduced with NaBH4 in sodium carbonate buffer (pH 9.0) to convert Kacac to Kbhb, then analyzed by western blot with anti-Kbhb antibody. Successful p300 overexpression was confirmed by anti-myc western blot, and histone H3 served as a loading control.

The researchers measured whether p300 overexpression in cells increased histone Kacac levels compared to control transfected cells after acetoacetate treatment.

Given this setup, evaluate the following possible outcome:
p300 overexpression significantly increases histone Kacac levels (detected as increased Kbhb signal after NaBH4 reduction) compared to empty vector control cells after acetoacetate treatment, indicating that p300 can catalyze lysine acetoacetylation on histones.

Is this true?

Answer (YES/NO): NO